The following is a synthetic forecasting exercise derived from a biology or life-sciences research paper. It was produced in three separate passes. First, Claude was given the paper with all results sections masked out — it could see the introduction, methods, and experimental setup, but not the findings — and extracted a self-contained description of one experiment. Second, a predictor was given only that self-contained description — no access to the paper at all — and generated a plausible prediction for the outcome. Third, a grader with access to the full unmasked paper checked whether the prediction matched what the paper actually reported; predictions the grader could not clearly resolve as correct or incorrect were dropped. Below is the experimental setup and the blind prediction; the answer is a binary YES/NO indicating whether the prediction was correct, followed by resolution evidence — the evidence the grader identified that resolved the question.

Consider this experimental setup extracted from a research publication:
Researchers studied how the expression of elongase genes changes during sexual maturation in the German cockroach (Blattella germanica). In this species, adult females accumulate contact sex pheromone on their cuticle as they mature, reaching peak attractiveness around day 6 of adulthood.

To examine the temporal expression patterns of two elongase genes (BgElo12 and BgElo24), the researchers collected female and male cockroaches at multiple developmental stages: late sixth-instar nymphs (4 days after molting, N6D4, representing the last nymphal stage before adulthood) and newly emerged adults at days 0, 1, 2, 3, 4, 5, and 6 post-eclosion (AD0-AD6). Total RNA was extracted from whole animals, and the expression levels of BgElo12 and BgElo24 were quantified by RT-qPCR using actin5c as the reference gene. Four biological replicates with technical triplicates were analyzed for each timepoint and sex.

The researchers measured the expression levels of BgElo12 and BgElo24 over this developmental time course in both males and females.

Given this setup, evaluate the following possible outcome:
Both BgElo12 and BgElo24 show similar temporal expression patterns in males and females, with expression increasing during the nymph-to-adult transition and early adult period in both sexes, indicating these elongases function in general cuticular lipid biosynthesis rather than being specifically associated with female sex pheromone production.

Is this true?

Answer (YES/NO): NO